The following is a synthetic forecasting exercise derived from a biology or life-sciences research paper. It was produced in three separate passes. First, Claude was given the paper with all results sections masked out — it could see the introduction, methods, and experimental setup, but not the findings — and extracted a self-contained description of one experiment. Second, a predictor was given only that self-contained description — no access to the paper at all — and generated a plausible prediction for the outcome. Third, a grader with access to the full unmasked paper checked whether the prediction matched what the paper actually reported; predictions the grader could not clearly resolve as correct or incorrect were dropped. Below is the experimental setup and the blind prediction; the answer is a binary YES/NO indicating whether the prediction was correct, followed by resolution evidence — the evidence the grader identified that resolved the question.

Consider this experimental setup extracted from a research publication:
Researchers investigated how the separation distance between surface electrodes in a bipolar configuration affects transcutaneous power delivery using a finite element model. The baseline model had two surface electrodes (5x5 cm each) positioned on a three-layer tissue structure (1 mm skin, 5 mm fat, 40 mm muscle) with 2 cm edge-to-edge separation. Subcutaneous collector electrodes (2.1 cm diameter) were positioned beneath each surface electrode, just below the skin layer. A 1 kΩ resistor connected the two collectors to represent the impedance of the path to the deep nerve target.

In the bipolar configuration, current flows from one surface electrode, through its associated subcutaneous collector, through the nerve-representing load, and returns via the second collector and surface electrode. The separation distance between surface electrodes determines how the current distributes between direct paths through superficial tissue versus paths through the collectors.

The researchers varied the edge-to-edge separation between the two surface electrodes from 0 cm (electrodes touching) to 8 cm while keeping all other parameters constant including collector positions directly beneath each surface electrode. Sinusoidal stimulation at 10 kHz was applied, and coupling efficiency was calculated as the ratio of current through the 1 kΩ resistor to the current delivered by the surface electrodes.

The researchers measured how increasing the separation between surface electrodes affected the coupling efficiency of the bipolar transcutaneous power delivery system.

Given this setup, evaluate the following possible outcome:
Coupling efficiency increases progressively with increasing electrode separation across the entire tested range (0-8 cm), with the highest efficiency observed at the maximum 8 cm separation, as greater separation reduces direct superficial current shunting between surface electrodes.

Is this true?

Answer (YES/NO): NO